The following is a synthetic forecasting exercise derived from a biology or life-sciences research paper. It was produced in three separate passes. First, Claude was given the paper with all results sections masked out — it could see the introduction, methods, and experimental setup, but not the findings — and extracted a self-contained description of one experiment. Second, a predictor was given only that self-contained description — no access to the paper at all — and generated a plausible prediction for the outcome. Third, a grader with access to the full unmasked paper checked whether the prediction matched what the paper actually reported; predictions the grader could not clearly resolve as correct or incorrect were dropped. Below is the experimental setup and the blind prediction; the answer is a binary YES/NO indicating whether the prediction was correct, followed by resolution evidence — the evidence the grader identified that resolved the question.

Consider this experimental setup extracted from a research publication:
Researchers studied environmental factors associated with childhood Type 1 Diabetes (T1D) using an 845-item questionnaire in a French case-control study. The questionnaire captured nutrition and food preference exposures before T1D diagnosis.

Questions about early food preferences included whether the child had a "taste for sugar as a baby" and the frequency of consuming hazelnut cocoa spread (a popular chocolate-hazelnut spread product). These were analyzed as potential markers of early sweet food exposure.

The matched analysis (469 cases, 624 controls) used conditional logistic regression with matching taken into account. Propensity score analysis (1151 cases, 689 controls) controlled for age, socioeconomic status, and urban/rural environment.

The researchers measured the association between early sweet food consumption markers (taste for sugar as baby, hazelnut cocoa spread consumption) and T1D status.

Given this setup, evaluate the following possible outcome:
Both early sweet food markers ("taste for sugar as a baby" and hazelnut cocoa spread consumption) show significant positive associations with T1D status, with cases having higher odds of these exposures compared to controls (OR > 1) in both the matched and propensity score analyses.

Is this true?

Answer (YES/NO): NO